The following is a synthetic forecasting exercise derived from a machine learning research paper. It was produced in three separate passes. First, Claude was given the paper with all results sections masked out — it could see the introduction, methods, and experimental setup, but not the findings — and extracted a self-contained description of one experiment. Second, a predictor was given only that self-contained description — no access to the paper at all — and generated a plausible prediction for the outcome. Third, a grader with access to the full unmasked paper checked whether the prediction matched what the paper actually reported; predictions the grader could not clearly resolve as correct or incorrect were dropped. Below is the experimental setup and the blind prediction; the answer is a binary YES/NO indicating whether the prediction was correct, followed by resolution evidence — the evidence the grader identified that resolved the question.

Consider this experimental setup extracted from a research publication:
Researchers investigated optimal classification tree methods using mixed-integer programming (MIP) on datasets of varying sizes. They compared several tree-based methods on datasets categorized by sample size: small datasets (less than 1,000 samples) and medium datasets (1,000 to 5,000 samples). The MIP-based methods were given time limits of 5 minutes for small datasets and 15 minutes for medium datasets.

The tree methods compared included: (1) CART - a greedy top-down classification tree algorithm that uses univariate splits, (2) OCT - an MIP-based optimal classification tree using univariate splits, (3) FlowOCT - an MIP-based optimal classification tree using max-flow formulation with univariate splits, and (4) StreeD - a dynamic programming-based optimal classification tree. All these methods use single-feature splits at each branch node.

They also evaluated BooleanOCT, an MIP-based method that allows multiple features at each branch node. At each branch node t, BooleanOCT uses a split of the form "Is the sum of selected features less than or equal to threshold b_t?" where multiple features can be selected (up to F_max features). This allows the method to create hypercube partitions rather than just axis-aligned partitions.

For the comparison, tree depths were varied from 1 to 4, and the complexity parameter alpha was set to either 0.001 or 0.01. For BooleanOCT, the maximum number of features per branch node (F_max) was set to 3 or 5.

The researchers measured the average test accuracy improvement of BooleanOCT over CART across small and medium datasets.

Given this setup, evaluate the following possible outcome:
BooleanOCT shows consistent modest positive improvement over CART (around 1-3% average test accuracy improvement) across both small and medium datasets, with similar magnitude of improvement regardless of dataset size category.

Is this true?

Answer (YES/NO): NO